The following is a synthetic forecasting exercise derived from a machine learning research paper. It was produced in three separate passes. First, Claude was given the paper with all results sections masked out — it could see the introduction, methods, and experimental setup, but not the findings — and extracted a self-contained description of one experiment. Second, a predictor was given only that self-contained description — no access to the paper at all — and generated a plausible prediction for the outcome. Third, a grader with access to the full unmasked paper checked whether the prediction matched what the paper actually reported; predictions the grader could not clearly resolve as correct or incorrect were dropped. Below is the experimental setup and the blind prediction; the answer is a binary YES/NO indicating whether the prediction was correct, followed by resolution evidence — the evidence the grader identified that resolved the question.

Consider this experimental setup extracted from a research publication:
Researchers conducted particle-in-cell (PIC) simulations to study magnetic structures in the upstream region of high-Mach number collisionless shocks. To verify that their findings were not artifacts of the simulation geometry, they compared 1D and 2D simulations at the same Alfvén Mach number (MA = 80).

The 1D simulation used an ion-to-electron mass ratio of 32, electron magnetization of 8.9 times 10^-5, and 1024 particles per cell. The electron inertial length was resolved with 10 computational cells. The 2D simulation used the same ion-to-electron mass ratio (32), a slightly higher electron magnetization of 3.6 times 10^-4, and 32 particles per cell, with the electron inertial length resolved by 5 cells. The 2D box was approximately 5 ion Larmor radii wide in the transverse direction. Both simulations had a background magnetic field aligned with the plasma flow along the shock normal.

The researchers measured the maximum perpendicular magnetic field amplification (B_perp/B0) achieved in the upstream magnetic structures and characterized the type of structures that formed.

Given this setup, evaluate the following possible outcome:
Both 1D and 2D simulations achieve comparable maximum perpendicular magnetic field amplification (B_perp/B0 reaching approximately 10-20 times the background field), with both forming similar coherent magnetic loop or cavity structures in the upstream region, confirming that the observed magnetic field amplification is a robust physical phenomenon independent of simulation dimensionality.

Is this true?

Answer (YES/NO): NO